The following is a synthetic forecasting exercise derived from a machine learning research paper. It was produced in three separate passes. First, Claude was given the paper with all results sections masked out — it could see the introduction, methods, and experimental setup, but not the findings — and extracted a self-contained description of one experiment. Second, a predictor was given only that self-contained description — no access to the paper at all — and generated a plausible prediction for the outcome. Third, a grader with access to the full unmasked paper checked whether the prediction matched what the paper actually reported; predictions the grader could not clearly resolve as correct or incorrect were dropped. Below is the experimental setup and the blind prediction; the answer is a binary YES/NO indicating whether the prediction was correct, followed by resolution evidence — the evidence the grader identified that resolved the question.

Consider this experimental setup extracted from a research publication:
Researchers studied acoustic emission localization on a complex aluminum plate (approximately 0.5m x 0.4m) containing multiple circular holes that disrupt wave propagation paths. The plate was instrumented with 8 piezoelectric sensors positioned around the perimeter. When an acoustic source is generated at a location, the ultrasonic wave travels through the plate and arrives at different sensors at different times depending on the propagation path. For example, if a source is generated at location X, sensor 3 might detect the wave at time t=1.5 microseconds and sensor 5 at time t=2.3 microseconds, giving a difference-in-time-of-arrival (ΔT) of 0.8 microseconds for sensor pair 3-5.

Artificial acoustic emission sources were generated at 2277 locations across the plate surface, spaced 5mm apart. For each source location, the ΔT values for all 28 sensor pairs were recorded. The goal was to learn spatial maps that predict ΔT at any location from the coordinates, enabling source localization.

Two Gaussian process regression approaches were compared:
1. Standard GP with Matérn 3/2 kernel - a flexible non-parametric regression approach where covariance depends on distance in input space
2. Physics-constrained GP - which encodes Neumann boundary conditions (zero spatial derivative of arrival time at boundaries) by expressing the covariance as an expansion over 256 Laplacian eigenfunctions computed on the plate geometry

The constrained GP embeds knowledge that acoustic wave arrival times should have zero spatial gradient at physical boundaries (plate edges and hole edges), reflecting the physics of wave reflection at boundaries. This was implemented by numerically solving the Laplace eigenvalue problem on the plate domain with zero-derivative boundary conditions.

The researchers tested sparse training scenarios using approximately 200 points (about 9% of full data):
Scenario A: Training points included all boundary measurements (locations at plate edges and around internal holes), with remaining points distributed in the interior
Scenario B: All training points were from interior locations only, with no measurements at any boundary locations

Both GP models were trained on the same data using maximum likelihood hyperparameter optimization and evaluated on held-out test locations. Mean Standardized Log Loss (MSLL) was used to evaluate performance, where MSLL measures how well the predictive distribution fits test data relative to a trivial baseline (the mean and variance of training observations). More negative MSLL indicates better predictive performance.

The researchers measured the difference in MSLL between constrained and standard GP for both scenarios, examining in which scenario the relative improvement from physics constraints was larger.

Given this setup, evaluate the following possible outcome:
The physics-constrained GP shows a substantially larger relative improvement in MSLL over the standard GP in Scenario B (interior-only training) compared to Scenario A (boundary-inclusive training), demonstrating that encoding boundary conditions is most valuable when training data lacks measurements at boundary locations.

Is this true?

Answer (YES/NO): YES